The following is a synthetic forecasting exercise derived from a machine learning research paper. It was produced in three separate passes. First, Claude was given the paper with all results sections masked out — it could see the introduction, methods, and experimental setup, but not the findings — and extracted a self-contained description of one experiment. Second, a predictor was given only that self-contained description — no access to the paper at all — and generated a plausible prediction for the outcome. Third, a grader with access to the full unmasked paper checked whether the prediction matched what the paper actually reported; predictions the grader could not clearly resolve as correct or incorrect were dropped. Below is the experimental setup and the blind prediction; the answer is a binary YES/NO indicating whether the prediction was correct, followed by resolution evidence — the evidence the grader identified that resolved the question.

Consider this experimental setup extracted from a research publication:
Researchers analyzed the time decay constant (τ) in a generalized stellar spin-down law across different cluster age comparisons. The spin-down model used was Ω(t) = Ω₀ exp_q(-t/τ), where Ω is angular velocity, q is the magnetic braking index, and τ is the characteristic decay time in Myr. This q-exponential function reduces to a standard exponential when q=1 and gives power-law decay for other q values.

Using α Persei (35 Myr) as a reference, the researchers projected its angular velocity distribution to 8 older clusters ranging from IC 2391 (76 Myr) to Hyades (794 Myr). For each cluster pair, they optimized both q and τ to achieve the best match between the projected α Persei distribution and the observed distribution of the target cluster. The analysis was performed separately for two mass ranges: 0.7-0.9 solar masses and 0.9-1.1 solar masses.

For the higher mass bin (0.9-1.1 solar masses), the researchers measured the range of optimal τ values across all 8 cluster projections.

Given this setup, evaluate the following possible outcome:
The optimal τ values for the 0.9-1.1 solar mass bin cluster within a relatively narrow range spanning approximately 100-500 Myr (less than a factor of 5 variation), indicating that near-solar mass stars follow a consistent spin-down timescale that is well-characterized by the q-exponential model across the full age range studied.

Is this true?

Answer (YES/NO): NO